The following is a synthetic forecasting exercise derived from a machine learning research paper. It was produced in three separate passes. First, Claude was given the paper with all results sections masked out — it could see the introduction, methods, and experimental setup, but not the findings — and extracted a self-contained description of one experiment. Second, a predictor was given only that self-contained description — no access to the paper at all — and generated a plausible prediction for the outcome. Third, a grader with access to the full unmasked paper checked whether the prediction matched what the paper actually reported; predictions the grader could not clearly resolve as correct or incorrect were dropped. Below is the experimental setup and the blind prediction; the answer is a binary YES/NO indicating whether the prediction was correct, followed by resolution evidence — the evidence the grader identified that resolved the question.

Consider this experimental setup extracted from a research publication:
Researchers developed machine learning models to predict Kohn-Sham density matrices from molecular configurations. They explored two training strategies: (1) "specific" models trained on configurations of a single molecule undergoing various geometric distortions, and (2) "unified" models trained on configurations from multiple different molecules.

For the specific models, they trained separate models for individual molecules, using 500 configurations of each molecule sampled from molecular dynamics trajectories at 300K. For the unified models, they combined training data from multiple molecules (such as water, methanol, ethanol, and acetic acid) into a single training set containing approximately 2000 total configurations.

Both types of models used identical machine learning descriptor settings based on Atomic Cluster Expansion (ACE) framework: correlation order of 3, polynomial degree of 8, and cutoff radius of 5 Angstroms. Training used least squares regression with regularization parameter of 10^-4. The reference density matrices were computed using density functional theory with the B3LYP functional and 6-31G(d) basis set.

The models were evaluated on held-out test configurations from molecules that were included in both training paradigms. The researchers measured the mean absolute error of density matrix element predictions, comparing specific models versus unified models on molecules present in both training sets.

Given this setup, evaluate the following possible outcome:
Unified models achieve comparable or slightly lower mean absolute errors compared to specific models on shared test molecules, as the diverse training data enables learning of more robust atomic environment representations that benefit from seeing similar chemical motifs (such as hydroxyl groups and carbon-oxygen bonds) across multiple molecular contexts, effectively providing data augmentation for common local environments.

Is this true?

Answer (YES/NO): NO